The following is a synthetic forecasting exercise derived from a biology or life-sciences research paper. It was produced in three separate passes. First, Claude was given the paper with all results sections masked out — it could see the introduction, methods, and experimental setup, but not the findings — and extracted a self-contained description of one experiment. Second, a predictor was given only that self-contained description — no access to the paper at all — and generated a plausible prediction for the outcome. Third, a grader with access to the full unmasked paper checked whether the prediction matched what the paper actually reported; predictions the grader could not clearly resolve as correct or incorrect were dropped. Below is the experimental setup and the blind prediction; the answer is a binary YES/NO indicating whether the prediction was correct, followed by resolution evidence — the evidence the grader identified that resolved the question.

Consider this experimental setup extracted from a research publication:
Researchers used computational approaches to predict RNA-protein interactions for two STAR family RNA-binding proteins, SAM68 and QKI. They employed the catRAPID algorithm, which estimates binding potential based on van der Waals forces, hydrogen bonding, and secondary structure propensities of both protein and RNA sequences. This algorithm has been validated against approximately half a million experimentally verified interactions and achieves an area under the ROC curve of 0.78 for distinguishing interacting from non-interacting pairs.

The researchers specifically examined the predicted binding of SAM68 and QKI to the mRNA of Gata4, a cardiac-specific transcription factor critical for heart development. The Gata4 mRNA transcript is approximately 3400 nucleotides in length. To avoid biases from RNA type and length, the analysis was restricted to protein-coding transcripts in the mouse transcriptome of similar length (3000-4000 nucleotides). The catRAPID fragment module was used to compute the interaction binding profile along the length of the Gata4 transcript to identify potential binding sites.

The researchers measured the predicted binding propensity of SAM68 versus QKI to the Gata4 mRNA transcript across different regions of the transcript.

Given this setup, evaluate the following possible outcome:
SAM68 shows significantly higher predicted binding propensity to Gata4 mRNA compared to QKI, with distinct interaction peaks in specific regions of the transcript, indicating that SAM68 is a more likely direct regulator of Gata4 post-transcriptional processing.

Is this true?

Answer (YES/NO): YES